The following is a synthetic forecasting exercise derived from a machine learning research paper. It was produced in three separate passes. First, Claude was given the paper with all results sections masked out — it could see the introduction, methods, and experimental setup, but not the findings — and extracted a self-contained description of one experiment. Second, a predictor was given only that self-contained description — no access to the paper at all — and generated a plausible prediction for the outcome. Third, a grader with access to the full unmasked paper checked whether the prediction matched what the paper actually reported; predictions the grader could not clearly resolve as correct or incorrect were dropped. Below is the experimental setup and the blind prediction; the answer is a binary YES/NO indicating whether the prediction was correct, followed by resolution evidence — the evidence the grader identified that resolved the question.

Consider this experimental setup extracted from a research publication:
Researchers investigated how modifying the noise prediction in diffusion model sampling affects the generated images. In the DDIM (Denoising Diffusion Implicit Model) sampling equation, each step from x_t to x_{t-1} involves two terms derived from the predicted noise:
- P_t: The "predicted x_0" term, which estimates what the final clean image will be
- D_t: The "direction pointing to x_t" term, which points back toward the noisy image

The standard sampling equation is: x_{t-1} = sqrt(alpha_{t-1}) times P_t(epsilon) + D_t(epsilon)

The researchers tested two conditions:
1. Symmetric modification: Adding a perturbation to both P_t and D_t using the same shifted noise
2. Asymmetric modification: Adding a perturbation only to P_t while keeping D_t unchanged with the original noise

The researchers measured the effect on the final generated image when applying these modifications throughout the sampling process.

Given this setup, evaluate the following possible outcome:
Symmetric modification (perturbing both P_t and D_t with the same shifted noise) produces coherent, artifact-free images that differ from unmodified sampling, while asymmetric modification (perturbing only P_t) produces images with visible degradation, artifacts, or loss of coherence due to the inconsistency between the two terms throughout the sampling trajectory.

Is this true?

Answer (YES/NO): NO